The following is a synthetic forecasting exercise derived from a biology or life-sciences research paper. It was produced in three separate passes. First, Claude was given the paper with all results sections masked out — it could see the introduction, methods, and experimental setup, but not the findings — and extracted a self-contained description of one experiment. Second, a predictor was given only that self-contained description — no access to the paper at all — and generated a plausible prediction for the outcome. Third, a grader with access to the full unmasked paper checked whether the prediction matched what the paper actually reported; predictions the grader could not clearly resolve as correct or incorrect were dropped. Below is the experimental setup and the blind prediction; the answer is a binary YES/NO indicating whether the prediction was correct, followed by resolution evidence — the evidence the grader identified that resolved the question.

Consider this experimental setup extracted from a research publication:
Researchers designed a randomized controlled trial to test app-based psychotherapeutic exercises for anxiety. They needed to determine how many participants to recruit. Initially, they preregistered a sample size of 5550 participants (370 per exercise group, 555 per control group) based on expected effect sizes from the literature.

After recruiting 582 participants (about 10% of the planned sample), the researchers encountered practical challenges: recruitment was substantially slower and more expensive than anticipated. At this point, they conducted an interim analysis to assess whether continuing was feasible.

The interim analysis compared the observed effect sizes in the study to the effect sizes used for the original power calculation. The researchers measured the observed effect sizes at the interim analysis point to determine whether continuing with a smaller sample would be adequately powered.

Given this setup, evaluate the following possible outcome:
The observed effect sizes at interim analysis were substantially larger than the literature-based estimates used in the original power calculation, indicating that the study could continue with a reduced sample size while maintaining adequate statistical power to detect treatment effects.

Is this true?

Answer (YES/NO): YES